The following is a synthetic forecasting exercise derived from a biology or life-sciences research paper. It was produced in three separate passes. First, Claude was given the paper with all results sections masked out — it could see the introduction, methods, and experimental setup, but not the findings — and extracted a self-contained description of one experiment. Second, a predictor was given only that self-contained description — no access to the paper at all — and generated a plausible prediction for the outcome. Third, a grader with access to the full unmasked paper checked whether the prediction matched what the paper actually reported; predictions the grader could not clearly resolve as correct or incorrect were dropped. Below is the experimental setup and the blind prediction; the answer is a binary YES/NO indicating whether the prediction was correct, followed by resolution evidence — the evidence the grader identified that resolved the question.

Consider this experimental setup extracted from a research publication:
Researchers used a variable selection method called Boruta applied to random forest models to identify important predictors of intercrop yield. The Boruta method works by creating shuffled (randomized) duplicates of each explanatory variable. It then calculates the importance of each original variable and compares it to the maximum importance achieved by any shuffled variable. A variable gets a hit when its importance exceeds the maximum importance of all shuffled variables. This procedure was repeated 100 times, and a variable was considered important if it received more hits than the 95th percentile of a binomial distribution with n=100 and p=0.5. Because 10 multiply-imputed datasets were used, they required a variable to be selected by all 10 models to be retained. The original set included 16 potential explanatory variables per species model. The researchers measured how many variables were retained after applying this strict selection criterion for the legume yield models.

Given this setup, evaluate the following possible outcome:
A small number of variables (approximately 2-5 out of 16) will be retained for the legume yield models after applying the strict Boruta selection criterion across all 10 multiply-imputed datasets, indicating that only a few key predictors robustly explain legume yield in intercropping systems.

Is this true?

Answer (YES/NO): NO